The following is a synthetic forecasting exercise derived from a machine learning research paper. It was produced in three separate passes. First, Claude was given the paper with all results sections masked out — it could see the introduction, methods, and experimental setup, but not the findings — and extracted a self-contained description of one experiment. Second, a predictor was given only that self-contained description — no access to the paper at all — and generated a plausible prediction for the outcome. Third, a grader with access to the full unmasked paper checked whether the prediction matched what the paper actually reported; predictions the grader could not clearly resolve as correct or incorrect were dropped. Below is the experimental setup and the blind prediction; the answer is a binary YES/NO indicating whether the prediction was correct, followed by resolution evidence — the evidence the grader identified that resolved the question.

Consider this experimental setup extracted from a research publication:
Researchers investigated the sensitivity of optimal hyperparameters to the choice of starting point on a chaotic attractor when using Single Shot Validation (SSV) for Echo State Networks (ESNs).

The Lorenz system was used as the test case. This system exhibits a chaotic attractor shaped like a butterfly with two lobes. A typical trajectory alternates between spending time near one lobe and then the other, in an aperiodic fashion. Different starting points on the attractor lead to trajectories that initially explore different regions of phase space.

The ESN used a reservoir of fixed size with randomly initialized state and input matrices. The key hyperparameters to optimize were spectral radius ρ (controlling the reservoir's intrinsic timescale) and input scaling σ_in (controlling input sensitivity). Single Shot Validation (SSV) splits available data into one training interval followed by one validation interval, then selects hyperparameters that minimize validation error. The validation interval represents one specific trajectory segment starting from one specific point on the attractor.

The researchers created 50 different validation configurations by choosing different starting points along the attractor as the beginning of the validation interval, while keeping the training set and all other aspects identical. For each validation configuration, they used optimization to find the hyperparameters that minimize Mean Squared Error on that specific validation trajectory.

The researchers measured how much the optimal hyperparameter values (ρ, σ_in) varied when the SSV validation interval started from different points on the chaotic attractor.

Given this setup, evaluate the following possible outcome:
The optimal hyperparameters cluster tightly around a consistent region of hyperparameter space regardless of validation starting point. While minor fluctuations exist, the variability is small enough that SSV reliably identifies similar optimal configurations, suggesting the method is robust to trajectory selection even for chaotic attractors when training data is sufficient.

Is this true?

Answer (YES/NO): NO